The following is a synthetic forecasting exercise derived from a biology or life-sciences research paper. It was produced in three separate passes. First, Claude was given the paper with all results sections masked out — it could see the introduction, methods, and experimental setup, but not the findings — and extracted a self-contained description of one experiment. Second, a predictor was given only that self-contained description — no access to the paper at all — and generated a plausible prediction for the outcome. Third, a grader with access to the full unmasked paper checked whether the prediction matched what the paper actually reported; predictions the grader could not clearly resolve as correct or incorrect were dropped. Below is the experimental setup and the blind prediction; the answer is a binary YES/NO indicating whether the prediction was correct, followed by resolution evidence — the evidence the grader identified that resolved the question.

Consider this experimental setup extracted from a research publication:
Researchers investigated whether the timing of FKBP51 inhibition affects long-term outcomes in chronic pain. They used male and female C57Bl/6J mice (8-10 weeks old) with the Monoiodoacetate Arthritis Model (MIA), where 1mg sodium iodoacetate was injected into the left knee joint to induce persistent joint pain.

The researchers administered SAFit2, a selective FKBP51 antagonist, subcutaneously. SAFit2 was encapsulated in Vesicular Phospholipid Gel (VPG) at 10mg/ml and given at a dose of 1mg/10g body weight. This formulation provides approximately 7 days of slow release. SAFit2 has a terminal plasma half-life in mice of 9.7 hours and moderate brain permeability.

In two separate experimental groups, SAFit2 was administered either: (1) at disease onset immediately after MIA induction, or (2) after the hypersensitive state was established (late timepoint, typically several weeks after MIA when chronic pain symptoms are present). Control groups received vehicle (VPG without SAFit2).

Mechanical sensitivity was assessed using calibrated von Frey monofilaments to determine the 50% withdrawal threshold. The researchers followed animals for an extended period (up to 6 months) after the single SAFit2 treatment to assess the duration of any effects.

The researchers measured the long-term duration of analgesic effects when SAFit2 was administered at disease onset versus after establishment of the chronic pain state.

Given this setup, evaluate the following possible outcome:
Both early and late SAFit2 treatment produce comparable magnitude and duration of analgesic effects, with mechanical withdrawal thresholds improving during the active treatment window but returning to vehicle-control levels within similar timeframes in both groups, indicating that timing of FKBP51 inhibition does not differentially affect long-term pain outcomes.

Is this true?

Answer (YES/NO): NO